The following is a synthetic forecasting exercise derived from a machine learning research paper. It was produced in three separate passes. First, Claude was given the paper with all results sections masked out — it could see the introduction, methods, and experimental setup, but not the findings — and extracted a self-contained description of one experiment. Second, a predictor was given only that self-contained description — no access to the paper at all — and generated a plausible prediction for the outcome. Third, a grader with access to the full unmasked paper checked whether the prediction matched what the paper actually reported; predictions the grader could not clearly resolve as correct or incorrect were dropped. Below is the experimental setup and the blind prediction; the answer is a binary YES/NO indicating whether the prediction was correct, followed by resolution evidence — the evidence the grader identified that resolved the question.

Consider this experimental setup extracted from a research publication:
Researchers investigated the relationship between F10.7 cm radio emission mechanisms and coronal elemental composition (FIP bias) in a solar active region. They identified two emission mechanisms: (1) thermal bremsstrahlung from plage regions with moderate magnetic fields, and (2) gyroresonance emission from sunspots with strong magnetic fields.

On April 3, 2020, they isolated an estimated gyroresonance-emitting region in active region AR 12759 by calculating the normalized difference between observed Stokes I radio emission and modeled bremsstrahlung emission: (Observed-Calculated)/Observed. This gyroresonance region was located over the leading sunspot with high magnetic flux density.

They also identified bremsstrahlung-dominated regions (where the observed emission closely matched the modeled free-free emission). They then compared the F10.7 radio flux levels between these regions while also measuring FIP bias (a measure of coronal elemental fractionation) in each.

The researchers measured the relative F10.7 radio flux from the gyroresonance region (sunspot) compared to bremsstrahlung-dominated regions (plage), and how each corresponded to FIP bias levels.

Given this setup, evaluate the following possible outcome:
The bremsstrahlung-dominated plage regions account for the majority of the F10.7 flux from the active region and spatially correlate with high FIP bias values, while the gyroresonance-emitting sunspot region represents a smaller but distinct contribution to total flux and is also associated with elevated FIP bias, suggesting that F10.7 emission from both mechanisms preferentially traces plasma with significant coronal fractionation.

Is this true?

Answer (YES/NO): NO